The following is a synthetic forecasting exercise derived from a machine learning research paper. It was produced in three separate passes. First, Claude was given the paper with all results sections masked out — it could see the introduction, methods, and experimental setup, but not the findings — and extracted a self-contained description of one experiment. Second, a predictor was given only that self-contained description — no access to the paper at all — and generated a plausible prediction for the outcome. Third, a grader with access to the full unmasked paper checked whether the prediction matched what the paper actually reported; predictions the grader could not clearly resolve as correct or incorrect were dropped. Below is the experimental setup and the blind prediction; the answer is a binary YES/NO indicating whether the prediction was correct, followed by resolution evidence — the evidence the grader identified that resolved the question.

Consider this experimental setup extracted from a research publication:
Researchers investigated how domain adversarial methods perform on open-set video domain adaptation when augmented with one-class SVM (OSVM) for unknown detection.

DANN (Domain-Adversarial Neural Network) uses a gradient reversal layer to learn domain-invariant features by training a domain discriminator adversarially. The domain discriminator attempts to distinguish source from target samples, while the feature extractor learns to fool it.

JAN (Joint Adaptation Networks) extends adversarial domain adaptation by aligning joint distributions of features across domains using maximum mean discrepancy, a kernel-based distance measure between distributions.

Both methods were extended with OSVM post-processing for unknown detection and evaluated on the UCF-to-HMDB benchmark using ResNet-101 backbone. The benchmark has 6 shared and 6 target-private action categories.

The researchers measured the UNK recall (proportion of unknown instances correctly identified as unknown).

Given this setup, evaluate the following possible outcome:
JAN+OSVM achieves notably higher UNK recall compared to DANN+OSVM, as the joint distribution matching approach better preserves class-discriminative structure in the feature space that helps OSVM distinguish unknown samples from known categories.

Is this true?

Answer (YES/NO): NO